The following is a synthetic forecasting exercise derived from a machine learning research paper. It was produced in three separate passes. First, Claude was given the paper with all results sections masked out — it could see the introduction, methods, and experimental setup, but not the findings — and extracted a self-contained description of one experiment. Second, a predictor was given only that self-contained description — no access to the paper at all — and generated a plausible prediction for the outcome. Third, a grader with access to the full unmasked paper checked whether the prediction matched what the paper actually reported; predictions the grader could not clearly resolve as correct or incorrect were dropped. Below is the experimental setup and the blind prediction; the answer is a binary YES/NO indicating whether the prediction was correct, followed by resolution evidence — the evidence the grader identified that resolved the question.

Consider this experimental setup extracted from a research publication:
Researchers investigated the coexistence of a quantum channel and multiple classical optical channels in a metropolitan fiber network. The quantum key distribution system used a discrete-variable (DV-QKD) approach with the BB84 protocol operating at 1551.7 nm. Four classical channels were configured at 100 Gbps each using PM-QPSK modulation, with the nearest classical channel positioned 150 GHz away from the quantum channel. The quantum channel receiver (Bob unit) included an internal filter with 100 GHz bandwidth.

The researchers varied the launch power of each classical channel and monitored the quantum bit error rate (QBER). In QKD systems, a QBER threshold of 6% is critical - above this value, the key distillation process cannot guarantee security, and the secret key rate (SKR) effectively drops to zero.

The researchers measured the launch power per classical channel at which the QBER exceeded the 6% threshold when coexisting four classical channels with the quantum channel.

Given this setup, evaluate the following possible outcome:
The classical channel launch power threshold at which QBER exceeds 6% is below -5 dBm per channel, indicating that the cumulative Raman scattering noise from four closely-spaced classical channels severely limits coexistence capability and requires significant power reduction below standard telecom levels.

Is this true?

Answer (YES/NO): NO